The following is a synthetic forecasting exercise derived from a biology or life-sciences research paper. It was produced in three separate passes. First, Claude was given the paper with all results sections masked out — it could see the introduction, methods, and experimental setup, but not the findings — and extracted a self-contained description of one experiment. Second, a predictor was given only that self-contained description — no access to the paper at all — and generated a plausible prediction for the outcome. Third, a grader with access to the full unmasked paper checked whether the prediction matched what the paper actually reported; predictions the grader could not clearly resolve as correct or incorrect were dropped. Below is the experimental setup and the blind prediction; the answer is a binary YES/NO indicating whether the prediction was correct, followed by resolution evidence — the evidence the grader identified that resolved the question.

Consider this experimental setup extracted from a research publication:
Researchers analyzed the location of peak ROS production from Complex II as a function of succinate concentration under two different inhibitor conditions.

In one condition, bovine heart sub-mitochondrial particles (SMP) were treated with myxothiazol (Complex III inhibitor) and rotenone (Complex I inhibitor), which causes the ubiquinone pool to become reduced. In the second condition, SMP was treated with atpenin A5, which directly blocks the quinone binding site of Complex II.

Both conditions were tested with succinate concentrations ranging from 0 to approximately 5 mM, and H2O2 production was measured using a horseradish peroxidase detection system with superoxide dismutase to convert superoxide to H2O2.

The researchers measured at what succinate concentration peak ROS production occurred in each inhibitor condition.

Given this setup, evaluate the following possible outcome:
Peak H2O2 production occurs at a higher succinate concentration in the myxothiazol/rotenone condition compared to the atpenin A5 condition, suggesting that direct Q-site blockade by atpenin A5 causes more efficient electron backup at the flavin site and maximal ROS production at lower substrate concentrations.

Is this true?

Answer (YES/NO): NO